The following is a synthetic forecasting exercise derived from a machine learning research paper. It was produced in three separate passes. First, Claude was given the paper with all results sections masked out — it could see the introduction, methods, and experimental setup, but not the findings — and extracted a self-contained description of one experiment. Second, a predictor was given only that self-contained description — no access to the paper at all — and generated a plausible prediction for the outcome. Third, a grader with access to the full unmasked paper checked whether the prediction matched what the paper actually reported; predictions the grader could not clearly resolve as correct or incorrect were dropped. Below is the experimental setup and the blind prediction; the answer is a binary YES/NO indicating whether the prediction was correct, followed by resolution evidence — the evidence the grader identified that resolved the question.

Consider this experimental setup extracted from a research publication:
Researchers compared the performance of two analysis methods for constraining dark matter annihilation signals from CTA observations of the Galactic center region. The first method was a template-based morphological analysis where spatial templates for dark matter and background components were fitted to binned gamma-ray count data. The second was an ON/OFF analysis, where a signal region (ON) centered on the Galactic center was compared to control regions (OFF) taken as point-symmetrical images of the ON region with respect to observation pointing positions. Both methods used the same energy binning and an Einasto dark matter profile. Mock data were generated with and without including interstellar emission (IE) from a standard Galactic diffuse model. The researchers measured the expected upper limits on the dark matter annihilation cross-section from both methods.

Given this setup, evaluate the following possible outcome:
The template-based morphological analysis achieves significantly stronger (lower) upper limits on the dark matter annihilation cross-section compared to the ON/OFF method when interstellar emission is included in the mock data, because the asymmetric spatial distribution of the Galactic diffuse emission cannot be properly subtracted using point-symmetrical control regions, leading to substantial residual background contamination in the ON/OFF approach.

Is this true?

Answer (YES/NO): YES